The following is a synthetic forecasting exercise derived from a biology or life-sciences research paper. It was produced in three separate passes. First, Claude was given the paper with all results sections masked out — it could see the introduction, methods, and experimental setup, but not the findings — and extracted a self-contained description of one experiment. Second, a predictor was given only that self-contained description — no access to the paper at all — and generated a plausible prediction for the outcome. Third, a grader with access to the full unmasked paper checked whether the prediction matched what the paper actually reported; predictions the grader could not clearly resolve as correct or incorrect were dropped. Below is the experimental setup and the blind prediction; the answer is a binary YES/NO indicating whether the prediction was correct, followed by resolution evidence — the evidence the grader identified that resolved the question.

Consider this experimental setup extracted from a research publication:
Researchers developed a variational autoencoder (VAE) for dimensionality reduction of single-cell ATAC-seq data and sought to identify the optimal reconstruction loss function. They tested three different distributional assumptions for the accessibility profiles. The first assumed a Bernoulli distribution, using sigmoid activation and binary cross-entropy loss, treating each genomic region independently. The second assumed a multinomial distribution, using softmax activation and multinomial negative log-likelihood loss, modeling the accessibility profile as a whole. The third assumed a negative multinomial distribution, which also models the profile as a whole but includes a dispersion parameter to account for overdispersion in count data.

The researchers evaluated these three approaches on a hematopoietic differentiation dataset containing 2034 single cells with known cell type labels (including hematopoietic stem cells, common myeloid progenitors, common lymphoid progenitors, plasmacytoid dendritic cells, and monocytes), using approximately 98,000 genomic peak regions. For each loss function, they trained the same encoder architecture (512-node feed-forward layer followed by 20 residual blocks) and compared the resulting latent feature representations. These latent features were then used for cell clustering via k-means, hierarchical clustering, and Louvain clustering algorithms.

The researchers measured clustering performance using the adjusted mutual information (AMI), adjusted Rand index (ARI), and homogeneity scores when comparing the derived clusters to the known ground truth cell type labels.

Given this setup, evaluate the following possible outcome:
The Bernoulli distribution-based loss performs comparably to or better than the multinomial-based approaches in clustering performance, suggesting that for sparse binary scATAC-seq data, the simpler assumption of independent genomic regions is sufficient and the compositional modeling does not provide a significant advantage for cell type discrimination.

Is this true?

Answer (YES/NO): NO